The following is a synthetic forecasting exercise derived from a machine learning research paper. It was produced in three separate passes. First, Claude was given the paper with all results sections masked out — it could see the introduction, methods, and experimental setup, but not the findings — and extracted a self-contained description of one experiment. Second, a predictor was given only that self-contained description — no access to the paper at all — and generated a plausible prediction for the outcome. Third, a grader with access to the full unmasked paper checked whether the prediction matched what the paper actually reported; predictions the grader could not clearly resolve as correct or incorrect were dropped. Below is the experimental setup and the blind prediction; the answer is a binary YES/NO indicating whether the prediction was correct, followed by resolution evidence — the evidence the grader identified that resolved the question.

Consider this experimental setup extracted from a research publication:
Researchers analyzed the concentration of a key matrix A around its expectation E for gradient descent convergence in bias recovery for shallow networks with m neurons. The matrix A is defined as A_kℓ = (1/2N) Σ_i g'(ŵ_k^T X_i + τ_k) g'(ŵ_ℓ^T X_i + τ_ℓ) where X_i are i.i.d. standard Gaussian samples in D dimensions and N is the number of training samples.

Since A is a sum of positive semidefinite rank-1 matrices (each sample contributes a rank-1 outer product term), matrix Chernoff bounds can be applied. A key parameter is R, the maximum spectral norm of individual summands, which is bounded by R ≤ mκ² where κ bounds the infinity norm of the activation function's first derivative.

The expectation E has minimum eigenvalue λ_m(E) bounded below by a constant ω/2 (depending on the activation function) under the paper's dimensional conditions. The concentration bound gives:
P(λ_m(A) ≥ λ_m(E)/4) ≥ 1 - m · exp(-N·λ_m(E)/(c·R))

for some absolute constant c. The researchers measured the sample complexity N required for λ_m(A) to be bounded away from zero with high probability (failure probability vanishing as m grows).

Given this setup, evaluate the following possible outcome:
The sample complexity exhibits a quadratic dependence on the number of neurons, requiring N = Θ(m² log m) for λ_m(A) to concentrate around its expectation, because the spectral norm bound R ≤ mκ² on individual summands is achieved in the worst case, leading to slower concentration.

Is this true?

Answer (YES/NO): NO